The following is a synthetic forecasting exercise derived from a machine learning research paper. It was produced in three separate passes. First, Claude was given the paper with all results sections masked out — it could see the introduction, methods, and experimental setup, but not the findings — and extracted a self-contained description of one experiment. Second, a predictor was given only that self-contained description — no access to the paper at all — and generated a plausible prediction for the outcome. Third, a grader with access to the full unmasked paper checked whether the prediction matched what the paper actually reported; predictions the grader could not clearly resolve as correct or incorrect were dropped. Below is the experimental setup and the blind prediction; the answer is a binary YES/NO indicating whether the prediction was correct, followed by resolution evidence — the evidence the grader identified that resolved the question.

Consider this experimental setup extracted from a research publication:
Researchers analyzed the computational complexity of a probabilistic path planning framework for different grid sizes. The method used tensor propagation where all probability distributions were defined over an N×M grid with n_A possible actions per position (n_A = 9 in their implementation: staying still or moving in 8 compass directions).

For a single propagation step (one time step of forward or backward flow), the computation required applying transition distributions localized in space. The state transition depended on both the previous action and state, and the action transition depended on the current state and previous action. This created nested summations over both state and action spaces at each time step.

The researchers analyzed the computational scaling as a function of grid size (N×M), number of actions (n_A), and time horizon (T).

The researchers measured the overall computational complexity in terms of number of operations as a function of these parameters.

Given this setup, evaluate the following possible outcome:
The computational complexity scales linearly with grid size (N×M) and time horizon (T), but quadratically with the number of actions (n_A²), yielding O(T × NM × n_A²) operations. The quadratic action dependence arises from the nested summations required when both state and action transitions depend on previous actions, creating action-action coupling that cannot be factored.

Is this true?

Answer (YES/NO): YES